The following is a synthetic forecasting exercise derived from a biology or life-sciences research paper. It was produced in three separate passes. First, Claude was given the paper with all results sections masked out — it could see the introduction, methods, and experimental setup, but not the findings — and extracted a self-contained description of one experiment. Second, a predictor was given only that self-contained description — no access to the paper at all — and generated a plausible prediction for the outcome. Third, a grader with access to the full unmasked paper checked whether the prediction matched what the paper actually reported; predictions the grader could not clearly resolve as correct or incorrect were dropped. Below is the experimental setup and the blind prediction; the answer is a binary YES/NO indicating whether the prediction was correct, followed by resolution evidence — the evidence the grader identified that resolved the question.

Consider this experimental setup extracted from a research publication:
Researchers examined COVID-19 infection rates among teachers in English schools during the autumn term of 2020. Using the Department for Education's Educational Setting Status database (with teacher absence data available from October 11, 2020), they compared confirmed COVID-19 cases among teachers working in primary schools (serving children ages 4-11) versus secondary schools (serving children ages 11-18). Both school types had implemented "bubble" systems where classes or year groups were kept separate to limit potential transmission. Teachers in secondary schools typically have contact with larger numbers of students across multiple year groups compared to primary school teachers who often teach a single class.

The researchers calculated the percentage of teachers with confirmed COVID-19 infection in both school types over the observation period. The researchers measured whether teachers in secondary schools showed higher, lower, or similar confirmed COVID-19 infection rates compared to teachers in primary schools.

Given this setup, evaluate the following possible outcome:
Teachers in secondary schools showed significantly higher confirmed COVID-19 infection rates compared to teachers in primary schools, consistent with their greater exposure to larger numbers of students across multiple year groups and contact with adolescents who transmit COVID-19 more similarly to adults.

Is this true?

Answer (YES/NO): NO